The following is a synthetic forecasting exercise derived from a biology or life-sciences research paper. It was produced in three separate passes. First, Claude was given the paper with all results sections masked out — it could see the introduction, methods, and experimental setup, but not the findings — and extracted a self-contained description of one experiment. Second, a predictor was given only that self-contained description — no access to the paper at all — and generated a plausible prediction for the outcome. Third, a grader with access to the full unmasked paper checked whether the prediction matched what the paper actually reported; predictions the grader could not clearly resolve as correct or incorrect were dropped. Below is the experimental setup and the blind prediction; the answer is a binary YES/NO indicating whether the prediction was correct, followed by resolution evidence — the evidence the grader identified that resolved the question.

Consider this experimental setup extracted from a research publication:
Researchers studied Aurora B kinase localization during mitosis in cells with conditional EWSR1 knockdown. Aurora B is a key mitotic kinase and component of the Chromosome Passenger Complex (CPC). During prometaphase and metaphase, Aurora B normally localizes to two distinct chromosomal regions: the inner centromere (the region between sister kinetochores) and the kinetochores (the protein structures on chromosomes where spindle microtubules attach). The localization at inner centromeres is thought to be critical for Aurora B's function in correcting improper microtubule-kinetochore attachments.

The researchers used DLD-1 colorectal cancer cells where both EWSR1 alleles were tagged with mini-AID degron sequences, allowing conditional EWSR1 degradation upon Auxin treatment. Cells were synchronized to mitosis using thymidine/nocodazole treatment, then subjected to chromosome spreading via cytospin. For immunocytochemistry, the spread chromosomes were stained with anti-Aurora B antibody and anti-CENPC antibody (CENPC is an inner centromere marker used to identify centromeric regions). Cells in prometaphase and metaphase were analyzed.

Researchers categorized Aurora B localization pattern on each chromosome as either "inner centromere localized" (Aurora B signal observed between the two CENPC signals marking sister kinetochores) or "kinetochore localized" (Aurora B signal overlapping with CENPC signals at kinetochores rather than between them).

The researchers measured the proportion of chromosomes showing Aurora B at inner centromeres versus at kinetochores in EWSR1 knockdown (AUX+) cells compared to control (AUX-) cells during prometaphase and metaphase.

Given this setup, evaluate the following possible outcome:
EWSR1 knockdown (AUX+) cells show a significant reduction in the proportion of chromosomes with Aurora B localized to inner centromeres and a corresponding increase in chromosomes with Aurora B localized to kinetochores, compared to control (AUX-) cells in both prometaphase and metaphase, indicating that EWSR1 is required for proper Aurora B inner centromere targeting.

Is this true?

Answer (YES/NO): YES